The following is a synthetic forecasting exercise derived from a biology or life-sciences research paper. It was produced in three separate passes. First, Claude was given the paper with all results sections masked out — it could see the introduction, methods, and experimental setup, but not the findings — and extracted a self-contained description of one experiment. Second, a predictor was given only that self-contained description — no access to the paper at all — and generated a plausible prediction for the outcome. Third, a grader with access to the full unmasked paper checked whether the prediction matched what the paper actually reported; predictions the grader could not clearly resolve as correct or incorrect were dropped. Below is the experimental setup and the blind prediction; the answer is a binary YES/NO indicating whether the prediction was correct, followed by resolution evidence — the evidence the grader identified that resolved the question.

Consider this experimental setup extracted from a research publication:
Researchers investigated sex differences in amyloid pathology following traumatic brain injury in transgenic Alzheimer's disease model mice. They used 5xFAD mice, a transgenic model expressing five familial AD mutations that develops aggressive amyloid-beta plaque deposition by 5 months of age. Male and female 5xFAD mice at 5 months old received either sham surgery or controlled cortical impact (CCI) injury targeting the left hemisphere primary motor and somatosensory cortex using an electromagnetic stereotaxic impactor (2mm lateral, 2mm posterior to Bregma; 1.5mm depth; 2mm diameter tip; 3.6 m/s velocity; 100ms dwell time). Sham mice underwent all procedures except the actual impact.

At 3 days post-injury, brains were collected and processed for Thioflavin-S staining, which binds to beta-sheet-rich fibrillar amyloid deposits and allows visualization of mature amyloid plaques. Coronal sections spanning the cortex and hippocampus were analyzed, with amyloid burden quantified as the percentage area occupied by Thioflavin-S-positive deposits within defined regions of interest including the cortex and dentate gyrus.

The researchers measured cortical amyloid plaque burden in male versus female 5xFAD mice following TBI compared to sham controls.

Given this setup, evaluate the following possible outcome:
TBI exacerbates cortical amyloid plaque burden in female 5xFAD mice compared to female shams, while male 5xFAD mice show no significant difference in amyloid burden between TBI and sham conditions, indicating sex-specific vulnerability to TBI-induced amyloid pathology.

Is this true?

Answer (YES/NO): YES